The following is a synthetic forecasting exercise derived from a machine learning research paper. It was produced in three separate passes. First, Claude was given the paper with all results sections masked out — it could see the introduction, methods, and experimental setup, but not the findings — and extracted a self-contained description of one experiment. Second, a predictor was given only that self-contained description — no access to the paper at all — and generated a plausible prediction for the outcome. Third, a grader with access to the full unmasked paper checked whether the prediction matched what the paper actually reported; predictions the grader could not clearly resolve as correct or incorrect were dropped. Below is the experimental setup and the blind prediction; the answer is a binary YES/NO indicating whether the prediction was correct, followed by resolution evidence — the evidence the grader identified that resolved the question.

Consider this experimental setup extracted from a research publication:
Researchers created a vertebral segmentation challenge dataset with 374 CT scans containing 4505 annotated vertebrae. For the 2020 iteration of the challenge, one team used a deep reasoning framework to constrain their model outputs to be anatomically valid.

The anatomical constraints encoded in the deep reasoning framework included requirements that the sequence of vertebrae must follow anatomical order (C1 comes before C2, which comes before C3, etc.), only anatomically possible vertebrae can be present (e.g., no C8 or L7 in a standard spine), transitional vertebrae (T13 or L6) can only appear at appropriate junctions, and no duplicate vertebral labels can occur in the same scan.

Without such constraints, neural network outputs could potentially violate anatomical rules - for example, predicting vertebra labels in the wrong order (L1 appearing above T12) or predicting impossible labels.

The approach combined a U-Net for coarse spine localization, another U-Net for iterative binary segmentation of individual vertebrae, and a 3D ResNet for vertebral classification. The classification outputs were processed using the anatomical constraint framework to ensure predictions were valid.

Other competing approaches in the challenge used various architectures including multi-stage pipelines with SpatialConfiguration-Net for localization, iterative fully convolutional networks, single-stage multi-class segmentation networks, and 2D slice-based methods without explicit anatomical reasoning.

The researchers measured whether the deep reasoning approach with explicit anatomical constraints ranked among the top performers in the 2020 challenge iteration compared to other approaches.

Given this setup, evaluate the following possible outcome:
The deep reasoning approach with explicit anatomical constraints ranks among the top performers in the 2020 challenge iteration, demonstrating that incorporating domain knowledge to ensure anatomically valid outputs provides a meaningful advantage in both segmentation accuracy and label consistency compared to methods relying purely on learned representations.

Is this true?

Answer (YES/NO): NO